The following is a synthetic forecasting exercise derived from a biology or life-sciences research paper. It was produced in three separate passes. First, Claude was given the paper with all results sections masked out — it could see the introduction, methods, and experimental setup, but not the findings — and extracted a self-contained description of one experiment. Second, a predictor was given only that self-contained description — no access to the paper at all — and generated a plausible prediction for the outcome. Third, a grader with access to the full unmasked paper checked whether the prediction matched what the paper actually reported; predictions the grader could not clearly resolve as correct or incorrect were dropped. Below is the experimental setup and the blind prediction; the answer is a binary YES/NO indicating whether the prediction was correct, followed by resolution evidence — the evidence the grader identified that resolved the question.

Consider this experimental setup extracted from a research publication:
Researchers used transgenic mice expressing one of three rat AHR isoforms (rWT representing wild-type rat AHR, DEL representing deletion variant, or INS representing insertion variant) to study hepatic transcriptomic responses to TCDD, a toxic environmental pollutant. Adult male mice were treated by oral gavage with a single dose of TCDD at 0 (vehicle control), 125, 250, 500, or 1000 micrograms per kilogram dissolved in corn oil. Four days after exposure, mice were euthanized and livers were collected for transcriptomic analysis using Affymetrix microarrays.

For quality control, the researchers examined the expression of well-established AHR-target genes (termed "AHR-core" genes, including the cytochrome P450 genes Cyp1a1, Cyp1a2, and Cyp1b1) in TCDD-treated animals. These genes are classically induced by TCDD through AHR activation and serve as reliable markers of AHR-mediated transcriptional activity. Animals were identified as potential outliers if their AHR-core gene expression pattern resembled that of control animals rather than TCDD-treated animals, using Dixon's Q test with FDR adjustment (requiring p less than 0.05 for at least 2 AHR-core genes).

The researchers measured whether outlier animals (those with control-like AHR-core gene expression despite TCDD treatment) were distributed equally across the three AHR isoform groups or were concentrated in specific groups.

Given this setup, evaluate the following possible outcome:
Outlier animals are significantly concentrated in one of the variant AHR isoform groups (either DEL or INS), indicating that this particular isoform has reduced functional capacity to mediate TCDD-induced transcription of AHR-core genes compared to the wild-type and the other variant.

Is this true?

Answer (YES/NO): NO